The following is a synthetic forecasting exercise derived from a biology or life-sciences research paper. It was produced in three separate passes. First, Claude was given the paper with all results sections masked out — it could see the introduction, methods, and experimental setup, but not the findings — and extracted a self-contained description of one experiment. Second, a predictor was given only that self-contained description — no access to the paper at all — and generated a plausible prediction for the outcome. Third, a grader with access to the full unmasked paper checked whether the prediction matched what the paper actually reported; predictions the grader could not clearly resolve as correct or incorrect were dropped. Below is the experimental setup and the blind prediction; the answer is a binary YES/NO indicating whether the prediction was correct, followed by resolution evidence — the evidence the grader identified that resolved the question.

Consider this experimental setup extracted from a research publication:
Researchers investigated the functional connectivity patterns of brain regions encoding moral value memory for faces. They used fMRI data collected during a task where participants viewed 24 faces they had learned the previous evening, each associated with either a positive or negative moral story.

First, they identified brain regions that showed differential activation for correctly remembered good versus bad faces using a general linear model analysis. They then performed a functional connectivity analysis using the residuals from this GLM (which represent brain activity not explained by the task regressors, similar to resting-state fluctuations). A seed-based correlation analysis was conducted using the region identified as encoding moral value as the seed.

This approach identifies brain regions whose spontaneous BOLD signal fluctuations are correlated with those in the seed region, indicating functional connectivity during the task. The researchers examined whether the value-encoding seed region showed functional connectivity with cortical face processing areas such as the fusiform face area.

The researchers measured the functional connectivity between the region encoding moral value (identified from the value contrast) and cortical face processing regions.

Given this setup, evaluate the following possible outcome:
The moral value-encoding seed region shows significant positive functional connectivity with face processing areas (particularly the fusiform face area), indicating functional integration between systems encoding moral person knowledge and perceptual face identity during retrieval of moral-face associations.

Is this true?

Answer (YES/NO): YES